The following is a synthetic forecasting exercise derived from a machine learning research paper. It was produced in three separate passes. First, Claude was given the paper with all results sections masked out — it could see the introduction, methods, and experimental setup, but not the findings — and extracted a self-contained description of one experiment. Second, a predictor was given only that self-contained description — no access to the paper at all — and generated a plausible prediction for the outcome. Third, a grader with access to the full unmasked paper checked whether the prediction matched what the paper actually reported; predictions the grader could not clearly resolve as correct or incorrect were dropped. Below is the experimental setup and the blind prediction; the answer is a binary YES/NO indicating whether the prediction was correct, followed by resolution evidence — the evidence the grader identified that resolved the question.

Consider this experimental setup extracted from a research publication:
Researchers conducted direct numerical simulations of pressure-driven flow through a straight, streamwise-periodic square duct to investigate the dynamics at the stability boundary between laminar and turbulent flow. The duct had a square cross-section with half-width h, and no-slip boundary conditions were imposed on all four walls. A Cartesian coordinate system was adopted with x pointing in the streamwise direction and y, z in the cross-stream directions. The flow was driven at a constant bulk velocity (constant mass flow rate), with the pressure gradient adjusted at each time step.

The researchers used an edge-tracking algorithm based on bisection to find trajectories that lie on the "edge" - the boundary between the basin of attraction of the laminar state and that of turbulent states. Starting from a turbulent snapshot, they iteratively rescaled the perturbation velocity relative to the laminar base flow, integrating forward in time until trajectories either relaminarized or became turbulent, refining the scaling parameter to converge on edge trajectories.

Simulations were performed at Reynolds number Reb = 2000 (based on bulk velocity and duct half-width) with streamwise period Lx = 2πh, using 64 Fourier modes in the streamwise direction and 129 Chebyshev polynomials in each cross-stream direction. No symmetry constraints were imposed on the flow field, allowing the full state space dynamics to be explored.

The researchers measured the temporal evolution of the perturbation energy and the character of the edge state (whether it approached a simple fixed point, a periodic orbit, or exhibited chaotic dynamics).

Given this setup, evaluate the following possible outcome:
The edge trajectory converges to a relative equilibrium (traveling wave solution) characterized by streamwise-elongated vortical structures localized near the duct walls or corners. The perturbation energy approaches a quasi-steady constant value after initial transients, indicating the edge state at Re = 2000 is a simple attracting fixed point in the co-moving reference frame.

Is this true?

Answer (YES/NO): NO